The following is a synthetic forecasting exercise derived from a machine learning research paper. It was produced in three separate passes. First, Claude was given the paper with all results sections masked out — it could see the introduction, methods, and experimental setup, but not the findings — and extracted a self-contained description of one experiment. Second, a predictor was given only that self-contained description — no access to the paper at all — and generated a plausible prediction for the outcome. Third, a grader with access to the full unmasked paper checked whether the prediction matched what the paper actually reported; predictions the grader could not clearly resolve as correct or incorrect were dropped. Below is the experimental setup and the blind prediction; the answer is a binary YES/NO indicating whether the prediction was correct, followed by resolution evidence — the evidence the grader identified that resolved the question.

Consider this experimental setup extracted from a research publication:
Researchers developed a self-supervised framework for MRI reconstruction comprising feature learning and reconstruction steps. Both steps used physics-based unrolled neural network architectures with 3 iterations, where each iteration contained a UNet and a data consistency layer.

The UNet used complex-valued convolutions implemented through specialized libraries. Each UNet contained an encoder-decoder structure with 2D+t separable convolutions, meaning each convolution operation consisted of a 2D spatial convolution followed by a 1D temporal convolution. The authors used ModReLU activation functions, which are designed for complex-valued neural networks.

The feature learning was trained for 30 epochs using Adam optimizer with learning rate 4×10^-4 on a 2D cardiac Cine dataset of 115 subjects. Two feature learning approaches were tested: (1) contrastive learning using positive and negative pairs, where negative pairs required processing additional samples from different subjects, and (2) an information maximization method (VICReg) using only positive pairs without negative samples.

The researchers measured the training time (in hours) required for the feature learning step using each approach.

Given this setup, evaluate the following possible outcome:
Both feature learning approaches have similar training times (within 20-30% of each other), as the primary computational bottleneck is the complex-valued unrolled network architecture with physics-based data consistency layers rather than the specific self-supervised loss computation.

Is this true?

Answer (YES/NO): YES